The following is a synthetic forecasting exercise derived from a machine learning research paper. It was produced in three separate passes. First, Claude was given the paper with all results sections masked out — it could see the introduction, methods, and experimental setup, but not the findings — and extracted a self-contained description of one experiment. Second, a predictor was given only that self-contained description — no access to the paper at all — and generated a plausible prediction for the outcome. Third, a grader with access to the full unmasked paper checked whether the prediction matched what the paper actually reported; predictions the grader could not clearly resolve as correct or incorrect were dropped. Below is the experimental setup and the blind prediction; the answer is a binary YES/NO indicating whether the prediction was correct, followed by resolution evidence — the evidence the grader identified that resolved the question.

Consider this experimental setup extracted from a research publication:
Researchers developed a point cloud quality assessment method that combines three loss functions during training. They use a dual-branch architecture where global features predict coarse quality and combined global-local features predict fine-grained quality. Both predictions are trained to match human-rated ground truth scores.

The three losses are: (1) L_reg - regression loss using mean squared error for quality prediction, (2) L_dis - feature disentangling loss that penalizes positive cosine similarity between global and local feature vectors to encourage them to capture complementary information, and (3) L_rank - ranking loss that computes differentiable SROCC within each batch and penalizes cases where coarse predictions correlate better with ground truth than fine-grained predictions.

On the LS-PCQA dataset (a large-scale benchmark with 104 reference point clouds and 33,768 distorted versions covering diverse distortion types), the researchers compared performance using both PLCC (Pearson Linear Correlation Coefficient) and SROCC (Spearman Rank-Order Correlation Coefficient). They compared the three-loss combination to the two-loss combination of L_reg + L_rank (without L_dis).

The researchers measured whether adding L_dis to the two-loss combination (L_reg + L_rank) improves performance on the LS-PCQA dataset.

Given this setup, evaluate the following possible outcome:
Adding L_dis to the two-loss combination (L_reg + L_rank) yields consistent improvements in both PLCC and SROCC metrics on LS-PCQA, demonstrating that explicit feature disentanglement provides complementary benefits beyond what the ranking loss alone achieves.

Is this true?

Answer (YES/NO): YES